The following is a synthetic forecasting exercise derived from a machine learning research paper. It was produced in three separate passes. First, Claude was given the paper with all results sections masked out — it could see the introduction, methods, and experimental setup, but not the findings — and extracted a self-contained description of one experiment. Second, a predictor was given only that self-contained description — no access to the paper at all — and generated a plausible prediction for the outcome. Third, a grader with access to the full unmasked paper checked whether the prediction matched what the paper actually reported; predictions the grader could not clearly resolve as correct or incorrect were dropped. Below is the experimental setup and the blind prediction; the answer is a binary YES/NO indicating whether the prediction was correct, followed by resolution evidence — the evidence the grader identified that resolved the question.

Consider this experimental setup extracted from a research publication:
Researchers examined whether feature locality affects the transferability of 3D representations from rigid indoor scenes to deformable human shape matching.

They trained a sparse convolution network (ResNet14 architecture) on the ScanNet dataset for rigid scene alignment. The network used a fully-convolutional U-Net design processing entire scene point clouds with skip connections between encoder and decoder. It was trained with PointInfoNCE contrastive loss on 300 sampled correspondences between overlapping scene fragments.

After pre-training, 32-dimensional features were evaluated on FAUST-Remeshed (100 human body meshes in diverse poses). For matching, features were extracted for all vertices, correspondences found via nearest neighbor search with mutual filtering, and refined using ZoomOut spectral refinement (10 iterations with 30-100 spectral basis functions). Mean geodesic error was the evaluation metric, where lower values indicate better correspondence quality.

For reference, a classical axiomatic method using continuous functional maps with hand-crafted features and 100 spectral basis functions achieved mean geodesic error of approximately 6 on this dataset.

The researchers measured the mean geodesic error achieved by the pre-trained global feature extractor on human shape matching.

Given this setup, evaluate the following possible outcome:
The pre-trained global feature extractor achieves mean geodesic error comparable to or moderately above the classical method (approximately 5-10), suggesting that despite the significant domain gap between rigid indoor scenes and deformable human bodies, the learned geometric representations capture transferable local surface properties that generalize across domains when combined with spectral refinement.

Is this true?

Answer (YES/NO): NO